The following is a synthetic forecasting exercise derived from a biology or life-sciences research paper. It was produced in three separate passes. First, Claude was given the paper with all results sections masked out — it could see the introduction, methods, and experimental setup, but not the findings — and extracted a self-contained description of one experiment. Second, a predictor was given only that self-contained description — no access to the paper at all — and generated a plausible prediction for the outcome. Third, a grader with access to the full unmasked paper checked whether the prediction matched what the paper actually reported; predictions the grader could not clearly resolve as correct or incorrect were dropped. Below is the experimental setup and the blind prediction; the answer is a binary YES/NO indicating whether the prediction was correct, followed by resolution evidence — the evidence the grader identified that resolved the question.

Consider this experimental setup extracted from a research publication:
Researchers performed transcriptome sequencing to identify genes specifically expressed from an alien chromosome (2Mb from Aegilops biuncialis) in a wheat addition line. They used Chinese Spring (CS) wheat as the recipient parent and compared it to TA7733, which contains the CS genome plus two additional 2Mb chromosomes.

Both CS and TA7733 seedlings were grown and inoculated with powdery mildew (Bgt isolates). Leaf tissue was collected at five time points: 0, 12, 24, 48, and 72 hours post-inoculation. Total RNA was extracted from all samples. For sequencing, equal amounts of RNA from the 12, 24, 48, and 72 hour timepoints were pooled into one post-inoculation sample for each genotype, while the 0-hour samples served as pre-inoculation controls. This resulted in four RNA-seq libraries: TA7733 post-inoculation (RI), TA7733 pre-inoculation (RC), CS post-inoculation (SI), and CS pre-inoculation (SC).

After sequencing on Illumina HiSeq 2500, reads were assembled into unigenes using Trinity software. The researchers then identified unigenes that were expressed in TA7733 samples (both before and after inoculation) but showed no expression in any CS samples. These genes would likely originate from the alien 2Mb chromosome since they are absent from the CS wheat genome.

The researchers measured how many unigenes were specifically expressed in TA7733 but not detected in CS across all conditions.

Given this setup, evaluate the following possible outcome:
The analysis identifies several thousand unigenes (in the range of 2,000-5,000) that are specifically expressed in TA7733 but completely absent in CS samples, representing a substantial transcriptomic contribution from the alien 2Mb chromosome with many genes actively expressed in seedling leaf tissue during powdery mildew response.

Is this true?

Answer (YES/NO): NO